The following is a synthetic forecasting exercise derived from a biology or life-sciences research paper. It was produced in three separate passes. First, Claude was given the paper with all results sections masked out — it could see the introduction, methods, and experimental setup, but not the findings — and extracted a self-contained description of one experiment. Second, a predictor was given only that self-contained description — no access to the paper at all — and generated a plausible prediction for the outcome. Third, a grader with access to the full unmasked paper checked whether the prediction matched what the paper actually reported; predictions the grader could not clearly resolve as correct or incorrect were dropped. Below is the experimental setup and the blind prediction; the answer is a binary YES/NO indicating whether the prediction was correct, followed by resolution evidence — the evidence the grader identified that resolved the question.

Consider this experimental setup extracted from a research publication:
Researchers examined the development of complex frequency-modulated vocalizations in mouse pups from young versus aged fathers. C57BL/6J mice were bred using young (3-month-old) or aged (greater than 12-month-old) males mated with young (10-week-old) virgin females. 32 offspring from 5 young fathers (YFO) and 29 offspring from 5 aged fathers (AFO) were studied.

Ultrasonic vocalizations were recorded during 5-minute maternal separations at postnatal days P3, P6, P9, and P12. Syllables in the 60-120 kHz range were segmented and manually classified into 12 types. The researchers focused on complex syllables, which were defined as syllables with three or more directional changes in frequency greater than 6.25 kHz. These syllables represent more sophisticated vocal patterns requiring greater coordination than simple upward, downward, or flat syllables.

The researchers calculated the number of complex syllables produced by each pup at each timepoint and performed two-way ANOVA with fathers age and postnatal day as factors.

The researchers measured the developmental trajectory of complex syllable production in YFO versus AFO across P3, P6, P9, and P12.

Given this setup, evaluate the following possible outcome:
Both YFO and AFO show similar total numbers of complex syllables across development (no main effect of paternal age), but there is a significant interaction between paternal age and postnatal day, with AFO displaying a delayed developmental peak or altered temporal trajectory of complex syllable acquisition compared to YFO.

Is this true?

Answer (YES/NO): NO